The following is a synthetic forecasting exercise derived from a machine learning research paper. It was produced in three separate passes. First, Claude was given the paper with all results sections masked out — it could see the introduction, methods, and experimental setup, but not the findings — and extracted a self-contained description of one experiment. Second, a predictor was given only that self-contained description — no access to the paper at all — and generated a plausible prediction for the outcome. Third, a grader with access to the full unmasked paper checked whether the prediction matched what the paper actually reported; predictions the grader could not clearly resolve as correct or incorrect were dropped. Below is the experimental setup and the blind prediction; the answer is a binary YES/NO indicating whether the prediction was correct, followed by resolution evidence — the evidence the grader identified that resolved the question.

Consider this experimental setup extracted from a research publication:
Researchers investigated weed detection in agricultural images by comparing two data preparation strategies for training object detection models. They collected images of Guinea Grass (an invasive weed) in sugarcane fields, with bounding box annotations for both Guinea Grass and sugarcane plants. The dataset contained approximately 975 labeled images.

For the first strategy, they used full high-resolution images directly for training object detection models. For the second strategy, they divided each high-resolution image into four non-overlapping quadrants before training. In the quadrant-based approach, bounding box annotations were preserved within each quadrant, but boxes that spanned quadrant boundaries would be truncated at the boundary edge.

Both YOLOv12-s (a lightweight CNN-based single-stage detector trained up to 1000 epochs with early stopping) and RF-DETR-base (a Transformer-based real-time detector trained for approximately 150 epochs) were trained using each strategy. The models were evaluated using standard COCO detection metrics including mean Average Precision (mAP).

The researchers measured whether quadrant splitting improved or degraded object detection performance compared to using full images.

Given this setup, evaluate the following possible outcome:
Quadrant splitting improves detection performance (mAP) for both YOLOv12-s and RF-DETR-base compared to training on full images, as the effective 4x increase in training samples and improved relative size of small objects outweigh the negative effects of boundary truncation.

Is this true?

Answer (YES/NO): NO